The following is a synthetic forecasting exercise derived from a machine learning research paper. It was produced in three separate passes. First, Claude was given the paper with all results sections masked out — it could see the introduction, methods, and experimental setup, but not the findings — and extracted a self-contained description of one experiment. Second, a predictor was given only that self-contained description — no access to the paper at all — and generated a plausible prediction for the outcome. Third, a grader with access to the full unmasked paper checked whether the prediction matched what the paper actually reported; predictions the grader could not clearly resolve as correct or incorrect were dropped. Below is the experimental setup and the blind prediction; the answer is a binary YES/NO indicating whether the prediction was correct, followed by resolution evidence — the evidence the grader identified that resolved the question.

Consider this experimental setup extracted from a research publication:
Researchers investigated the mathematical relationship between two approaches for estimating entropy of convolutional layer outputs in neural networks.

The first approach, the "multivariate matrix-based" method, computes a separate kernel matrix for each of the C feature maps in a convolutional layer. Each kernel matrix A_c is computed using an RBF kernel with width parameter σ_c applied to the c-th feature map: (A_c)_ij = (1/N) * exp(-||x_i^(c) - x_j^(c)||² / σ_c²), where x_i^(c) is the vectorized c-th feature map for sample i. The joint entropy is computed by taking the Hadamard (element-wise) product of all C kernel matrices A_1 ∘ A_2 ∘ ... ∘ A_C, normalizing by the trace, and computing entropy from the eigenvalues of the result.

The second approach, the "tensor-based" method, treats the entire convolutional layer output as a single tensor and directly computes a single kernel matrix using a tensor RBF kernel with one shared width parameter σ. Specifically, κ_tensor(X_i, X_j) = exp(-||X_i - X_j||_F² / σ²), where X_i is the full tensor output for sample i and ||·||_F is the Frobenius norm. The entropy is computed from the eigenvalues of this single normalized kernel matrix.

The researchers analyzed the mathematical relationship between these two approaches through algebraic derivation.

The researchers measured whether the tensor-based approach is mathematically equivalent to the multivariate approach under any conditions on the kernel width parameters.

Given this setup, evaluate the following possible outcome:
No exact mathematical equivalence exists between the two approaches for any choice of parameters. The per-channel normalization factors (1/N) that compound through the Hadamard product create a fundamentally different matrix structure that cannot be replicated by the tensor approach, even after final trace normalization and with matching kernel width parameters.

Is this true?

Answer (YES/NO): NO